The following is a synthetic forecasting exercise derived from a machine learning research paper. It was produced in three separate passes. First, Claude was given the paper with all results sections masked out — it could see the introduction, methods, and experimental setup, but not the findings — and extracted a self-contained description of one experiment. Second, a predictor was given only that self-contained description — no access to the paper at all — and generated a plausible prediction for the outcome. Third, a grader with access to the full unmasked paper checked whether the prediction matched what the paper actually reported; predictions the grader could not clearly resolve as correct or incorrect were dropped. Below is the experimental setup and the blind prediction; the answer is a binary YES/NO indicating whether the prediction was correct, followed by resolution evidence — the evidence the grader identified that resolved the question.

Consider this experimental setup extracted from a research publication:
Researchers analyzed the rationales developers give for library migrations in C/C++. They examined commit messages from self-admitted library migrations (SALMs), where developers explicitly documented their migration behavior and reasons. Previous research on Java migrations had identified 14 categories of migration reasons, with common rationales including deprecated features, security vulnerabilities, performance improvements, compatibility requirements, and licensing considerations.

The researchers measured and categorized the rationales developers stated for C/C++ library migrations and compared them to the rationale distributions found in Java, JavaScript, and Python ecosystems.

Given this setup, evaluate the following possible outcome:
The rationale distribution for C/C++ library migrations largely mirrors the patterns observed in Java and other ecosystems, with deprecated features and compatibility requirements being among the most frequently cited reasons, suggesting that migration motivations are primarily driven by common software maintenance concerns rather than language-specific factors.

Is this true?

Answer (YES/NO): NO